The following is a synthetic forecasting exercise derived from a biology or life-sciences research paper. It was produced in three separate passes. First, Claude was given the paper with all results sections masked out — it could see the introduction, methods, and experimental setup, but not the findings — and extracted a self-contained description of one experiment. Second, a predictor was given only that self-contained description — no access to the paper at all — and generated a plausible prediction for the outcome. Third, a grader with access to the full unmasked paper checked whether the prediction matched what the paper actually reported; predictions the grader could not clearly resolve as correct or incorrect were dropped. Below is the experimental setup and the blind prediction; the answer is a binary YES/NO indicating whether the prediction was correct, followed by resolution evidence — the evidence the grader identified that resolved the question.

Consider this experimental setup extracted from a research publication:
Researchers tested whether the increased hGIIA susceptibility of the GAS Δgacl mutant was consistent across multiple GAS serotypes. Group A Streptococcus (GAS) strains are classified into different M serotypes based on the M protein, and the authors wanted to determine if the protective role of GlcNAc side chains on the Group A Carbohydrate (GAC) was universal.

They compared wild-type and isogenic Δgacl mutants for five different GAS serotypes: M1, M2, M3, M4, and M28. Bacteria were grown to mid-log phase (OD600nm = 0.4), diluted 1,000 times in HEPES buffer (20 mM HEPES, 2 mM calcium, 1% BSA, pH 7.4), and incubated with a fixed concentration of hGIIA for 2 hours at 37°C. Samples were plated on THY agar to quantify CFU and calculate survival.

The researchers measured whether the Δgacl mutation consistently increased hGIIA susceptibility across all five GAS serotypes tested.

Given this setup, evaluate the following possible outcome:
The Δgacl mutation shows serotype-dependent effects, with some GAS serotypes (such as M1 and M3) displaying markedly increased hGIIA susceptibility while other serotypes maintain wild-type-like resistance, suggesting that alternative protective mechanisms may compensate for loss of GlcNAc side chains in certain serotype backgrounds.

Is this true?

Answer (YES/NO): NO